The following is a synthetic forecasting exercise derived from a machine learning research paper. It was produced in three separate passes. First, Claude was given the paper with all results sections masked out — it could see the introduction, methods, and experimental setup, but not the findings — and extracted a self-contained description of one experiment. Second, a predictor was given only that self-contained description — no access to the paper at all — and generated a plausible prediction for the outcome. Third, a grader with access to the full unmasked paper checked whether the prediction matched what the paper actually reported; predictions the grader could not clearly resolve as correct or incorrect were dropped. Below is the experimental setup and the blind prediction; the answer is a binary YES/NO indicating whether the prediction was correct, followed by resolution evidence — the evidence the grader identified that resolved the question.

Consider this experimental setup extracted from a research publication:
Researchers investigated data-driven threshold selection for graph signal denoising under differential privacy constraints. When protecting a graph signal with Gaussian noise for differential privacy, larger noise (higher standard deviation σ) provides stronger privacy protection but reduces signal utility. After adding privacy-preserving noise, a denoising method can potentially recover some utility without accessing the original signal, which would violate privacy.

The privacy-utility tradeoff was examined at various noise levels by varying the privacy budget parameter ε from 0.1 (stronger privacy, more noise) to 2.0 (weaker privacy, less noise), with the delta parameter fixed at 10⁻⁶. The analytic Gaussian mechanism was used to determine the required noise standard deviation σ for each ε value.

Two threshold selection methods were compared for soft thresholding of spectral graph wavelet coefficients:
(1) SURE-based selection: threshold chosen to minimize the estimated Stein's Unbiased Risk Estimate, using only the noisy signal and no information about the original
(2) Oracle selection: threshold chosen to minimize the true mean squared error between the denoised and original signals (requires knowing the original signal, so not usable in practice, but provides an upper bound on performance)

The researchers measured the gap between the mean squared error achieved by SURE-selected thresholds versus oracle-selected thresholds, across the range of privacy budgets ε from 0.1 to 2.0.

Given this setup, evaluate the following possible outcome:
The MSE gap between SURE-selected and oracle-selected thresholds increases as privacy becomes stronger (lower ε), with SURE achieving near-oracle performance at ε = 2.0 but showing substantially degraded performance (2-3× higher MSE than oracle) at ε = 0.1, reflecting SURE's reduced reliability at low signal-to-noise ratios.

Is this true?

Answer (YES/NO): NO